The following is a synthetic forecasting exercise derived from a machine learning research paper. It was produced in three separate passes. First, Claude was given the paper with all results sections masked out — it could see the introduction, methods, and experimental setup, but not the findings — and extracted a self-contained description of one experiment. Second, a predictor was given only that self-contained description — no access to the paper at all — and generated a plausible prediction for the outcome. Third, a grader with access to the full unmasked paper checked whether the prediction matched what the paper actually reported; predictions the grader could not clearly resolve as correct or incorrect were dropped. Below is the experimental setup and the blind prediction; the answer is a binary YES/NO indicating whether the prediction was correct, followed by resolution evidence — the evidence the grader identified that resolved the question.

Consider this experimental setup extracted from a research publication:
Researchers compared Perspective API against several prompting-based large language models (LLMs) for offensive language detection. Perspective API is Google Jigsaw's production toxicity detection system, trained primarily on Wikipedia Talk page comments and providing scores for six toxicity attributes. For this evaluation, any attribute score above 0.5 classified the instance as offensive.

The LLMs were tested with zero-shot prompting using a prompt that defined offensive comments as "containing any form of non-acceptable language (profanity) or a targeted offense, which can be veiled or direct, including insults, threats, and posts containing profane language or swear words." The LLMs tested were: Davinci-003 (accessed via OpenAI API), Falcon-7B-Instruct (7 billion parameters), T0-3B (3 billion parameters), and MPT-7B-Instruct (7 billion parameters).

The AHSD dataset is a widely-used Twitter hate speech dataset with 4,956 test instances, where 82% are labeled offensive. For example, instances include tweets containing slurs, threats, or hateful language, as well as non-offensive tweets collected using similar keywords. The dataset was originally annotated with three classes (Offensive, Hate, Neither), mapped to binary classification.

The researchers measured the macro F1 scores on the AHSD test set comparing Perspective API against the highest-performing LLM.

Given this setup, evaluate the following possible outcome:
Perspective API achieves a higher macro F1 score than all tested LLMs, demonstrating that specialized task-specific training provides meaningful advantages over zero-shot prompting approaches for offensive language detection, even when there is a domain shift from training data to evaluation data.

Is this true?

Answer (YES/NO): YES